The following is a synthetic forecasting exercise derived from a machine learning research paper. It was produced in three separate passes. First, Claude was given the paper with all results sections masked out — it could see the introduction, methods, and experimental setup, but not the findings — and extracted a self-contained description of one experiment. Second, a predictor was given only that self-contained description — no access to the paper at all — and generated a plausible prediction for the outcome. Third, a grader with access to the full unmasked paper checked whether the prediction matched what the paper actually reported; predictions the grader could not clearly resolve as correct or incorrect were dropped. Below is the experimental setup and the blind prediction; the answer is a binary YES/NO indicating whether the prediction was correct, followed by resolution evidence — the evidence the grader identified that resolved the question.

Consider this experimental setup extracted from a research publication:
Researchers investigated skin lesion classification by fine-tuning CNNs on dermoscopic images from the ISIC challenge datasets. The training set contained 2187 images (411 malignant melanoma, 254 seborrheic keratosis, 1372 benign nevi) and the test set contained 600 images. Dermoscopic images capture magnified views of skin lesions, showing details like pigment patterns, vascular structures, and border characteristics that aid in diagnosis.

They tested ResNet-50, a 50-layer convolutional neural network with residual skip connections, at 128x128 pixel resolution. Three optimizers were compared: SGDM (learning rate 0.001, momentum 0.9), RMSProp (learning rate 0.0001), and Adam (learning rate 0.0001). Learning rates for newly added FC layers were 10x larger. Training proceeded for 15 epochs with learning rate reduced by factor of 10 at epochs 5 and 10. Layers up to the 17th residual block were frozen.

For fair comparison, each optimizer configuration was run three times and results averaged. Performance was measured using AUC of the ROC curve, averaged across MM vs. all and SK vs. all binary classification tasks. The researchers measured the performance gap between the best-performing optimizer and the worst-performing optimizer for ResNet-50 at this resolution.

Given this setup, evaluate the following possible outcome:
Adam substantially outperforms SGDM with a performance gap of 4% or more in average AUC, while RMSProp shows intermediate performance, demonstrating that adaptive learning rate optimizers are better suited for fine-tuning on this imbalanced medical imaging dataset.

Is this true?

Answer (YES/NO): NO